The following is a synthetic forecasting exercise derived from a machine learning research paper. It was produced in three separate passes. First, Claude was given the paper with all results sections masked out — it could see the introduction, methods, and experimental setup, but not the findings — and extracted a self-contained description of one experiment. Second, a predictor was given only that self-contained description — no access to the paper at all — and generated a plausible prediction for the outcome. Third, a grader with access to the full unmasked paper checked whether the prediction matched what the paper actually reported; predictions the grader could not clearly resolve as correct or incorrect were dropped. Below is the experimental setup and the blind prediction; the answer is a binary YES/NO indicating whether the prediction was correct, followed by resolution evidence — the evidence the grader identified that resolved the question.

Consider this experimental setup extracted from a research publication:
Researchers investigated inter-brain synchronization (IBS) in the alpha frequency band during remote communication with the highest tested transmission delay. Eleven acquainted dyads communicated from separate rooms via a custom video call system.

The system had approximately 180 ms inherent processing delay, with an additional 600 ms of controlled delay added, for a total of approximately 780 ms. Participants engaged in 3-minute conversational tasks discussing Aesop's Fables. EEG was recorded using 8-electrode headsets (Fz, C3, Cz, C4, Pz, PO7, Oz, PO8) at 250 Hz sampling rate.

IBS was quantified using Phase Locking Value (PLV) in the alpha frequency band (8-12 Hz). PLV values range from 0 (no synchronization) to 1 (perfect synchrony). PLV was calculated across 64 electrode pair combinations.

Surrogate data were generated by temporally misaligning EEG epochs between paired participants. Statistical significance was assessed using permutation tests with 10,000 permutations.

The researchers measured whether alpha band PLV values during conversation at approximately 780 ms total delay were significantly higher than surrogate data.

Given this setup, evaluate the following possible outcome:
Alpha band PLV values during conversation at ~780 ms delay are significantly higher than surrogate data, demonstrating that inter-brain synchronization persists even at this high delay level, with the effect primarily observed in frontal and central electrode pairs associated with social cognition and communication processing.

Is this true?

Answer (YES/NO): NO